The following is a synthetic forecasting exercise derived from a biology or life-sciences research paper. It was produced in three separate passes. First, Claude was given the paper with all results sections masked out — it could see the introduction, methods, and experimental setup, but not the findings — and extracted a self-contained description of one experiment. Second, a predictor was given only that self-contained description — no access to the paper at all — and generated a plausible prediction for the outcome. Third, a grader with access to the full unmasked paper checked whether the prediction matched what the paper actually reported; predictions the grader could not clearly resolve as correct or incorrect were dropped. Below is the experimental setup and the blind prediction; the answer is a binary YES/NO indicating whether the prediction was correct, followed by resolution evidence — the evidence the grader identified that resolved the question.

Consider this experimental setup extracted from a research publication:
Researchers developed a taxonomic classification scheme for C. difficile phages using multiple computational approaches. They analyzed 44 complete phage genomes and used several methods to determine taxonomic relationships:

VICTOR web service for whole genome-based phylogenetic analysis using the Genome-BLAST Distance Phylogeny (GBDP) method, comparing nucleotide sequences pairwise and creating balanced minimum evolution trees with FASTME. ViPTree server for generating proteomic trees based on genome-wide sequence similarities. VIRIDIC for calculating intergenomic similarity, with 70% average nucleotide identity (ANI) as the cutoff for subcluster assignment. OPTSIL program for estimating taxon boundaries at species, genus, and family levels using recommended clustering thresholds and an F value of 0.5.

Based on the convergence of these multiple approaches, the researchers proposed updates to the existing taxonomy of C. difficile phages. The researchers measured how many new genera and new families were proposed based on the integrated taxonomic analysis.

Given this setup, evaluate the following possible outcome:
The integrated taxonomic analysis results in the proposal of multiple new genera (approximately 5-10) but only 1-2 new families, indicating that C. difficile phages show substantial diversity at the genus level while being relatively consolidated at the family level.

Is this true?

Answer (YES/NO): NO